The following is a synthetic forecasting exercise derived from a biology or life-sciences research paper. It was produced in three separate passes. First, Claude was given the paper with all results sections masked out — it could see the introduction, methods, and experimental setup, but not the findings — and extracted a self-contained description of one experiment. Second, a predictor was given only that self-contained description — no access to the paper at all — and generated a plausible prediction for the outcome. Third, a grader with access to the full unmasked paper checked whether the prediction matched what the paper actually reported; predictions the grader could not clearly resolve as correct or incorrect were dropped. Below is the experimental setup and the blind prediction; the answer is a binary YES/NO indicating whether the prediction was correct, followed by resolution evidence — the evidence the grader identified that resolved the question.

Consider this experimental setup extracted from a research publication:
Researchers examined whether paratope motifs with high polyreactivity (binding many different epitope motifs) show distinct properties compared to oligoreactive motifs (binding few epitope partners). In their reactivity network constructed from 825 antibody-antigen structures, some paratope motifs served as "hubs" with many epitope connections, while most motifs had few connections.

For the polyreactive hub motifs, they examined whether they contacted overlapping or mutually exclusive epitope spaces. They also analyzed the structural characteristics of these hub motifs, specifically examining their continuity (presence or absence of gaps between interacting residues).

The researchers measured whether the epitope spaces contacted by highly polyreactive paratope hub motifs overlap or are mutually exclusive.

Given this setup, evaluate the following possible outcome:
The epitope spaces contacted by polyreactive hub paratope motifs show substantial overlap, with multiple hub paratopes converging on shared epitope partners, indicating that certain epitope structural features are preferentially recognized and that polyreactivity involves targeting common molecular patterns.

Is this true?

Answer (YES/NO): NO